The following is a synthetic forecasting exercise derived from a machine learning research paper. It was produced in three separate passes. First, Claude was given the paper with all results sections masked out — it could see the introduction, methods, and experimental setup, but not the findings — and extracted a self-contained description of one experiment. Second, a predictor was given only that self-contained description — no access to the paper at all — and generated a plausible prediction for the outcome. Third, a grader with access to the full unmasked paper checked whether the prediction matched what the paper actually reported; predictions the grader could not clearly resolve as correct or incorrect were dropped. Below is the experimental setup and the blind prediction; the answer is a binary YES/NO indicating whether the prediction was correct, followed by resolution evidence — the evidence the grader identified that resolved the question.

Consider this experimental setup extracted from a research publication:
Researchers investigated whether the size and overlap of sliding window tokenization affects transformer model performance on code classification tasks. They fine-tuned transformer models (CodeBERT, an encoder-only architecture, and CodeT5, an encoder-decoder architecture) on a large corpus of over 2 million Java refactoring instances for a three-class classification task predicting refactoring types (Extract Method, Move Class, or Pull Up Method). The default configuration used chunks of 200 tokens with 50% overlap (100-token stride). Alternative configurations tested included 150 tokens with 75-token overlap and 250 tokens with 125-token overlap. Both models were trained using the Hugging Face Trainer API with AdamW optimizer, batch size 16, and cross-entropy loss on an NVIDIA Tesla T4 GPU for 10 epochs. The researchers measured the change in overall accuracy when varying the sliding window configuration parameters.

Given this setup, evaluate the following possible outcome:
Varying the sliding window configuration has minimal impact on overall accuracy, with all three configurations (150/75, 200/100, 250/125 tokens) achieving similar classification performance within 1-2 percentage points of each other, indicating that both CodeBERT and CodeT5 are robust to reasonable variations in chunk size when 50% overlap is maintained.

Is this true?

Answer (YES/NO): YES